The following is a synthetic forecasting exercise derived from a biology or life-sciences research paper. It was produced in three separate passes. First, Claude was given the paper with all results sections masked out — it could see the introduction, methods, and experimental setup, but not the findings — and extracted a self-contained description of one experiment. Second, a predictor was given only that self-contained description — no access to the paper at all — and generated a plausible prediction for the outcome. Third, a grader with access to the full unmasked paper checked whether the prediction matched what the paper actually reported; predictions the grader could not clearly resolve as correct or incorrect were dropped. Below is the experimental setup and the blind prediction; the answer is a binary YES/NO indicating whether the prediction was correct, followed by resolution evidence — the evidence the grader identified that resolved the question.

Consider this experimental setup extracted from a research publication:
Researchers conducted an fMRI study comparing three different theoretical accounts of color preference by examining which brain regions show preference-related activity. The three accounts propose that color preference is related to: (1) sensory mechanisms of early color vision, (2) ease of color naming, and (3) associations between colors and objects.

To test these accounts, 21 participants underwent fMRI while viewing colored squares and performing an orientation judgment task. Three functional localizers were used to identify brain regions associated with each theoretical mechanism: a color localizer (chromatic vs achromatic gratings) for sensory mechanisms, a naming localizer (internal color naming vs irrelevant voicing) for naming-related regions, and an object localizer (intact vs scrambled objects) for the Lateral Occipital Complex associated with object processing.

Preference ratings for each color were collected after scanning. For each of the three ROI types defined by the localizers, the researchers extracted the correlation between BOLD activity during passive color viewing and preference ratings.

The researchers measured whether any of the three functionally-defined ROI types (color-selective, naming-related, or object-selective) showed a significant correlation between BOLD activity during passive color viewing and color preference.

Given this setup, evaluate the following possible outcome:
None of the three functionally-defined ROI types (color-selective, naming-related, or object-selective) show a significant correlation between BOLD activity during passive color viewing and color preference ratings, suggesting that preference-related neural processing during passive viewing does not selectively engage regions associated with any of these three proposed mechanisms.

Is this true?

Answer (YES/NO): NO